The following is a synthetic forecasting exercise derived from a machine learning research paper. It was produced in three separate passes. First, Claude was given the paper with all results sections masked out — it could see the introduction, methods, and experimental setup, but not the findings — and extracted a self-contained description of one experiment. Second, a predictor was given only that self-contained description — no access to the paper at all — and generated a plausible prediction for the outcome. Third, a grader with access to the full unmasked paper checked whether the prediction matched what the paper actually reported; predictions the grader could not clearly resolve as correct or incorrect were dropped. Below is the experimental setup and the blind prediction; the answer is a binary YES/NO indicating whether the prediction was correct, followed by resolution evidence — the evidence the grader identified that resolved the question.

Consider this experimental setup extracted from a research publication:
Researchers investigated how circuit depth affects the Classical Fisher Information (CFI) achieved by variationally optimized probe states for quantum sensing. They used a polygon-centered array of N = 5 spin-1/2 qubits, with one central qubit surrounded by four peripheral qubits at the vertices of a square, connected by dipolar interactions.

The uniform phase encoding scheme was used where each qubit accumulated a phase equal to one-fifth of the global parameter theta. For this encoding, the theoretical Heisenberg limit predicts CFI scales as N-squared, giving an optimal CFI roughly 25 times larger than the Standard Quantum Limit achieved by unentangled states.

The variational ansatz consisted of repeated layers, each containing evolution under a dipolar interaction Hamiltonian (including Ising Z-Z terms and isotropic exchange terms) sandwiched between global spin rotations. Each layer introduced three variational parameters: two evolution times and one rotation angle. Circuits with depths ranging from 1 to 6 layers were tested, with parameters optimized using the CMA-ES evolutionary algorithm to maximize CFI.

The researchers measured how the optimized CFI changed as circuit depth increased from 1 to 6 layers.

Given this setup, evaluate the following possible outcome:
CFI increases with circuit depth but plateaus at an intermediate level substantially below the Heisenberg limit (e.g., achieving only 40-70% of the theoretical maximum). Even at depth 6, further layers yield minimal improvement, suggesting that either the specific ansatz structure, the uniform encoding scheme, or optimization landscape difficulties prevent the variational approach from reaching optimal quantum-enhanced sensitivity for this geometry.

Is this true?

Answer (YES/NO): NO